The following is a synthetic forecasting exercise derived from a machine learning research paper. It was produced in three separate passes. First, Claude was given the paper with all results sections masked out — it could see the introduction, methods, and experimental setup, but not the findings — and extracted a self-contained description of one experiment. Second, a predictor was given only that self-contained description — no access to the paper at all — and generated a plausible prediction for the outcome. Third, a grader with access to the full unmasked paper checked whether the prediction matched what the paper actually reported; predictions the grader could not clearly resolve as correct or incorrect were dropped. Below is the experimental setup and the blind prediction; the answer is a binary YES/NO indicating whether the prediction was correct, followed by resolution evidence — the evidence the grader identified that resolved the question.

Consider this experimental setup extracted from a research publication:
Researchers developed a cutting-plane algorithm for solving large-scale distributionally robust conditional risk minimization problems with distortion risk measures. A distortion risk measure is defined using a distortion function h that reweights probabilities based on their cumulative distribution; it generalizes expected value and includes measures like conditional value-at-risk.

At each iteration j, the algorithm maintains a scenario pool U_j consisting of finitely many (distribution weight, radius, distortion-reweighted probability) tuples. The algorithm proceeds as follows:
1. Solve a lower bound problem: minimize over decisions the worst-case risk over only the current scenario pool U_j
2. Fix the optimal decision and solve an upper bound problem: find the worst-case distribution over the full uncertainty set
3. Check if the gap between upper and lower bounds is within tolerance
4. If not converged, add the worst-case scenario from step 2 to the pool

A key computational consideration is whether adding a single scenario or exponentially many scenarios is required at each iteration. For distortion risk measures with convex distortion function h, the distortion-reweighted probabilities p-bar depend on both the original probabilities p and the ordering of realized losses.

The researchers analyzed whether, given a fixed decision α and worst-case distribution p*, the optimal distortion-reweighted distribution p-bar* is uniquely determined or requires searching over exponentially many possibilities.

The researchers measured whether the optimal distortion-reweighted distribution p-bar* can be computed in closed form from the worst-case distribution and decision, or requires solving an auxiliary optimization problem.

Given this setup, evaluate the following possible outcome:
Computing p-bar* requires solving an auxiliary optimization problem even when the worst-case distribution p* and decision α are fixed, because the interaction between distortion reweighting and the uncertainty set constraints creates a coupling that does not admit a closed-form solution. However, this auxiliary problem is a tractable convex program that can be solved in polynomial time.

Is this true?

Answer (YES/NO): NO